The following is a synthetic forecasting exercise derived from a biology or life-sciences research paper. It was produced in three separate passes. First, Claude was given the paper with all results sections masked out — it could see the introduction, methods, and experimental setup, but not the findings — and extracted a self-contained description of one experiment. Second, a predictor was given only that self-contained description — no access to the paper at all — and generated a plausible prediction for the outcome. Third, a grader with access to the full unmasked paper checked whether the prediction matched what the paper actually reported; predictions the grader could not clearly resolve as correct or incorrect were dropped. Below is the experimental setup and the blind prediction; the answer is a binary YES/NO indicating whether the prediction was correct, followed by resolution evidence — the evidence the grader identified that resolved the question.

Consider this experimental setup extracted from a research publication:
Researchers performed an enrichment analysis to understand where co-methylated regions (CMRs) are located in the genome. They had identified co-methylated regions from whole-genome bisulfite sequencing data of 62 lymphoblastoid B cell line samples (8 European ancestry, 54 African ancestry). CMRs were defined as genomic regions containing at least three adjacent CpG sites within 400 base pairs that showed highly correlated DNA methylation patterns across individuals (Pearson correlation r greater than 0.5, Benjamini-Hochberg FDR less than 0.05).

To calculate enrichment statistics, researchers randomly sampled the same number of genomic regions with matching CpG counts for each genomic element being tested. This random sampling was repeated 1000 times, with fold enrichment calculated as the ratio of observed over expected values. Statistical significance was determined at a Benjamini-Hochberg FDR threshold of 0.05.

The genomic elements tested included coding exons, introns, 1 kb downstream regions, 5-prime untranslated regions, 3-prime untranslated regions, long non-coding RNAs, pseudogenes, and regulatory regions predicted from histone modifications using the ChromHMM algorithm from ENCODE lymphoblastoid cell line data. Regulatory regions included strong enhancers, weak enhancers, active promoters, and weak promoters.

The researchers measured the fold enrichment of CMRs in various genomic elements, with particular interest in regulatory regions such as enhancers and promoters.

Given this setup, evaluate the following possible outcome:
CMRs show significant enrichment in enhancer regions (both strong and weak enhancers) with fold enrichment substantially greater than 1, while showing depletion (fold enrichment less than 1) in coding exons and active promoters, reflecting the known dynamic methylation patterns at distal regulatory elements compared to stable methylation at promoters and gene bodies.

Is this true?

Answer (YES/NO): NO